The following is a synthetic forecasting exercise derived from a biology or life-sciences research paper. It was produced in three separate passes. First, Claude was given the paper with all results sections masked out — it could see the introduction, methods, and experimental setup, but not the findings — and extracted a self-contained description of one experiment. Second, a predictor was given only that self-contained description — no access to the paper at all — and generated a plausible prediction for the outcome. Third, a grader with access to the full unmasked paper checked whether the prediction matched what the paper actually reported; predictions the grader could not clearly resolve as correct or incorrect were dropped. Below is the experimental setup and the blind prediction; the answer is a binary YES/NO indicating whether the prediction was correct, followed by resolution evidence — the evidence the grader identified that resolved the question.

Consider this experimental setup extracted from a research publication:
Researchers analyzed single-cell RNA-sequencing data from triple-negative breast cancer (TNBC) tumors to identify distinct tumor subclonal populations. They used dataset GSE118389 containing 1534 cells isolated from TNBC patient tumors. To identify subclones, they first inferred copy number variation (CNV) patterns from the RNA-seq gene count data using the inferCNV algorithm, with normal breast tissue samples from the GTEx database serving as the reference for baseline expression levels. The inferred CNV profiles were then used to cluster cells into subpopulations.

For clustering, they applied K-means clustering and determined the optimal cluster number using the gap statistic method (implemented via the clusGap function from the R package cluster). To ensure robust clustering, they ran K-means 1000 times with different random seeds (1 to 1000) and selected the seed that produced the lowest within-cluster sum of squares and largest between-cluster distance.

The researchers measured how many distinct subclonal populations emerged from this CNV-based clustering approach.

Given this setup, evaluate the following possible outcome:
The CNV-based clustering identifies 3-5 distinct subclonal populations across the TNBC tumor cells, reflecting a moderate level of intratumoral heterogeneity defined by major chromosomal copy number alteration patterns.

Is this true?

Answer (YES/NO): YES